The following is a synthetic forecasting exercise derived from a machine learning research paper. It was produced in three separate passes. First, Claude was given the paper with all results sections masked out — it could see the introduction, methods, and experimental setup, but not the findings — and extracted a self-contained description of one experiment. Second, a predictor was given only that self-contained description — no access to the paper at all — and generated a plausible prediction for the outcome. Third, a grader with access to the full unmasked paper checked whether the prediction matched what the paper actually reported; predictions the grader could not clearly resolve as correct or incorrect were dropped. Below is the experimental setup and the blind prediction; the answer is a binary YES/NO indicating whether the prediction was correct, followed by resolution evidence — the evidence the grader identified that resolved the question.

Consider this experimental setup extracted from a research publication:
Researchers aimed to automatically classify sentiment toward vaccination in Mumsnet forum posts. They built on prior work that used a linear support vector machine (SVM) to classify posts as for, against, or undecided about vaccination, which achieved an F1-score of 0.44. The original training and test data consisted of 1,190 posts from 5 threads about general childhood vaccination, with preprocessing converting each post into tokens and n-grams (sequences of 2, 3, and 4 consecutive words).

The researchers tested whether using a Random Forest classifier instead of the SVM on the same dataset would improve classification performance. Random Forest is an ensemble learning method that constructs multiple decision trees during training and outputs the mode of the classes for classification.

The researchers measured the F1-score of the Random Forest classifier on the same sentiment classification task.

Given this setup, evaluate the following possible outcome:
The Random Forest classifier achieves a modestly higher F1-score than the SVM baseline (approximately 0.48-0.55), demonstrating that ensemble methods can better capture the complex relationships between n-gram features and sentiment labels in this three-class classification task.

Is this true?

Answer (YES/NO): YES